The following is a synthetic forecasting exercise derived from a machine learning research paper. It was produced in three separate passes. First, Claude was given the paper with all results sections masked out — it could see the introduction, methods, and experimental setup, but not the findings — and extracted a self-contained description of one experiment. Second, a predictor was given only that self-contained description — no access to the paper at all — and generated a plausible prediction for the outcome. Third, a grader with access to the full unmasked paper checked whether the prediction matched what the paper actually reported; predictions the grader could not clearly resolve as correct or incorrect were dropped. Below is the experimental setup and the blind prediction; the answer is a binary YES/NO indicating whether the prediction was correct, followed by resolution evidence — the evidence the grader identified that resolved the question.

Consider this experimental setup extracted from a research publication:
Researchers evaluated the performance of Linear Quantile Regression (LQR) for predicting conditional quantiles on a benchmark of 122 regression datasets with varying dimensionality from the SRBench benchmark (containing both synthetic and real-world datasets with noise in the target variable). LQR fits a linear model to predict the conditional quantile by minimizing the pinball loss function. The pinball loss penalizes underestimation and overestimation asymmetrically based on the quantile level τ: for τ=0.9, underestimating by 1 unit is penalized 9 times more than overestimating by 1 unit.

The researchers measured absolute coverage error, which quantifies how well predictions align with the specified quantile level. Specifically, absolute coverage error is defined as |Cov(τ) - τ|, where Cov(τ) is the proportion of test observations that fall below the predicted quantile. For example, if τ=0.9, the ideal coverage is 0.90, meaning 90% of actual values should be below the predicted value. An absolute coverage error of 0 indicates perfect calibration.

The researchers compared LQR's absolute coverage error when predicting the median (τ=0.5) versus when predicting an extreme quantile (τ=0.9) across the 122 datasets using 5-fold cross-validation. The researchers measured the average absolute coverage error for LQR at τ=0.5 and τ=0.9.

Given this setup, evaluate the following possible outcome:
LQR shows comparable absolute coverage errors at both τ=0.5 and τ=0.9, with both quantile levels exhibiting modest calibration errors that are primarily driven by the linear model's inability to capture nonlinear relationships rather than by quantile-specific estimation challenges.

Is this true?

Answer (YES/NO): NO